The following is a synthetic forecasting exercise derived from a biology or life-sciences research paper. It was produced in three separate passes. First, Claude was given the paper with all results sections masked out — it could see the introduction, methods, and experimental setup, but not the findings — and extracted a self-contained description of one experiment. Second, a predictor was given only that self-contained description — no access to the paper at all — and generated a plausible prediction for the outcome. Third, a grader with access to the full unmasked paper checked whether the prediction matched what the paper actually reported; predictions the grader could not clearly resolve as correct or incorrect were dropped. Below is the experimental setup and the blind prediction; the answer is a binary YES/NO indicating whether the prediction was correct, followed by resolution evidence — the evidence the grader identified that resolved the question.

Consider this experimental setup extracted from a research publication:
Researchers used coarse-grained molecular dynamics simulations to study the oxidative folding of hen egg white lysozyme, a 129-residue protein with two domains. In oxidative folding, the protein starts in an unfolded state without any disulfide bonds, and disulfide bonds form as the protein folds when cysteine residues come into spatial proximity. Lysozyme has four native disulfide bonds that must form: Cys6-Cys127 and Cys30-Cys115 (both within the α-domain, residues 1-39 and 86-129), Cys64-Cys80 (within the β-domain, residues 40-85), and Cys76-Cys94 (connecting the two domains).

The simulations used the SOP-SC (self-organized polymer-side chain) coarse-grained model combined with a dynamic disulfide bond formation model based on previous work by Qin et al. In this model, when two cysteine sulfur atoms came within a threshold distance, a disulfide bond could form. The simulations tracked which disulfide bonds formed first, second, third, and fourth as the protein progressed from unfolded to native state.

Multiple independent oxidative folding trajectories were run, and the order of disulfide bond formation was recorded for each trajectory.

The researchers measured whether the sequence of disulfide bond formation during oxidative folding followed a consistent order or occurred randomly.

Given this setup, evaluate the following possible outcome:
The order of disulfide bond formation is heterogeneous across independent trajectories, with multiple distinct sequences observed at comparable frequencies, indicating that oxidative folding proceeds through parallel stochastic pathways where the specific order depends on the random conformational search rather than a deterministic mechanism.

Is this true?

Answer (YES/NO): NO